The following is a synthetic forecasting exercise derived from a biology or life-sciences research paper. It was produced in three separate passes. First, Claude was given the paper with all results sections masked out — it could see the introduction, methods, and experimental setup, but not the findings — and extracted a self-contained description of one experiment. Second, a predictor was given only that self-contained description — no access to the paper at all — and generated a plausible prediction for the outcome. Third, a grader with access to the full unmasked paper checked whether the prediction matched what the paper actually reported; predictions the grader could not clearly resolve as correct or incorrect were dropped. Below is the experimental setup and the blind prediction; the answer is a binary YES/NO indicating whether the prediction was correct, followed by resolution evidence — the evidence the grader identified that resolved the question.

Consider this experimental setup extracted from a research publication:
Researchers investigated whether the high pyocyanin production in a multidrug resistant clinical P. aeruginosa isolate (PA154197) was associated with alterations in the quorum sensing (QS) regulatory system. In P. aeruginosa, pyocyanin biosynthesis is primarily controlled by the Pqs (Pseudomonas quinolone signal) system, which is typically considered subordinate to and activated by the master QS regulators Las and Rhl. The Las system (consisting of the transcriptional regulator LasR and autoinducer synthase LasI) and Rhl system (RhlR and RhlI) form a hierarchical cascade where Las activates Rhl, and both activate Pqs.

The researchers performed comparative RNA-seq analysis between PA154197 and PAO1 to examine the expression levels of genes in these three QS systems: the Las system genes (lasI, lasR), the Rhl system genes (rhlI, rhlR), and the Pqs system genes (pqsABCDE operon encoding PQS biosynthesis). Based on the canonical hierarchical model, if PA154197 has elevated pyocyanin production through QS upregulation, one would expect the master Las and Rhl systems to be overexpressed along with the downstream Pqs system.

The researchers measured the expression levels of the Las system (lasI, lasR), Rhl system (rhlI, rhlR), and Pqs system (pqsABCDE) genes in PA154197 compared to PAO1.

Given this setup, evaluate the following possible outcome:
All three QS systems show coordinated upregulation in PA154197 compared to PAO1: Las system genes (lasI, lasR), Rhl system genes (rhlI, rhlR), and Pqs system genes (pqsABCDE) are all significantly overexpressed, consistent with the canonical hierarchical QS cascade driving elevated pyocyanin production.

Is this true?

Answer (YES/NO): NO